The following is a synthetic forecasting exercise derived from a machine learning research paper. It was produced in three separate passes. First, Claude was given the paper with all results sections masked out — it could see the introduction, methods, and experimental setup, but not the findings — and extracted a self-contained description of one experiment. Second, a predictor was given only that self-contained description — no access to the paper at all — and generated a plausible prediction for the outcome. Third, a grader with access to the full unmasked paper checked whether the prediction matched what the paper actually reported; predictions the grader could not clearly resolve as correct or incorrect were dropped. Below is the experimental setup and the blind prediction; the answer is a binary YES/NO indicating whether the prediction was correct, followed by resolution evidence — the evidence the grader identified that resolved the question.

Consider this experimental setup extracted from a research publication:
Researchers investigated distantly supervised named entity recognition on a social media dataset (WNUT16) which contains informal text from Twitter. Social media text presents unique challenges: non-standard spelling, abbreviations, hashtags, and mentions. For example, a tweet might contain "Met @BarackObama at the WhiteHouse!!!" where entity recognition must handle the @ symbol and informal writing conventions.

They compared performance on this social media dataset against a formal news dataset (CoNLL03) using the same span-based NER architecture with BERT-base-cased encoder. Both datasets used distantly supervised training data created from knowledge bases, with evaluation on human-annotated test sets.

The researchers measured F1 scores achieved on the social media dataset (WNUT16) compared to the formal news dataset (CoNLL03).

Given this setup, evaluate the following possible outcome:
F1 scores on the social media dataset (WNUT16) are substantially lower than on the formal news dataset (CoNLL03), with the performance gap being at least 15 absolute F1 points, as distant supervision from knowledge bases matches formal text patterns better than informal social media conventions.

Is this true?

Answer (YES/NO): YES